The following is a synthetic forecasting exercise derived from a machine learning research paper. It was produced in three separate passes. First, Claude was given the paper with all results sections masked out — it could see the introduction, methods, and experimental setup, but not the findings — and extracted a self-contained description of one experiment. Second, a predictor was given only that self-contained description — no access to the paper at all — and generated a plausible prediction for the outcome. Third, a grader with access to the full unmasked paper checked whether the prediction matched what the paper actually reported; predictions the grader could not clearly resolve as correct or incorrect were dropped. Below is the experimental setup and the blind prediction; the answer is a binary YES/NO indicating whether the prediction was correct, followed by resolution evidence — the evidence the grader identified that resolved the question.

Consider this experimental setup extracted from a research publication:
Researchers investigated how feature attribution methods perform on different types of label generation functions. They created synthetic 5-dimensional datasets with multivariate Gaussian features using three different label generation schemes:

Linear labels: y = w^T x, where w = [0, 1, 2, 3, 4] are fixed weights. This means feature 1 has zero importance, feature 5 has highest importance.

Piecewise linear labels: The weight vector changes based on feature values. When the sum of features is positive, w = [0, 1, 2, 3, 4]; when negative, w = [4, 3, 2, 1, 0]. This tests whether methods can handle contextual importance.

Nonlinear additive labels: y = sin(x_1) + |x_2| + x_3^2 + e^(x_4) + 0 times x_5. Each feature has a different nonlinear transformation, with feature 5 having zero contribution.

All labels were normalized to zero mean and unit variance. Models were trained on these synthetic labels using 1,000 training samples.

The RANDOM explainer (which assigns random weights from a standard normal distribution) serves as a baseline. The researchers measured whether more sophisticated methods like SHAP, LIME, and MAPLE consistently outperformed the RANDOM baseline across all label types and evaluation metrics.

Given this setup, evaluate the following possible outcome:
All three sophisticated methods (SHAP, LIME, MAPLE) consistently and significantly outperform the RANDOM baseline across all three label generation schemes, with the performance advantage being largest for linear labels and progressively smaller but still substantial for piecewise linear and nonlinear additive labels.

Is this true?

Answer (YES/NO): NO